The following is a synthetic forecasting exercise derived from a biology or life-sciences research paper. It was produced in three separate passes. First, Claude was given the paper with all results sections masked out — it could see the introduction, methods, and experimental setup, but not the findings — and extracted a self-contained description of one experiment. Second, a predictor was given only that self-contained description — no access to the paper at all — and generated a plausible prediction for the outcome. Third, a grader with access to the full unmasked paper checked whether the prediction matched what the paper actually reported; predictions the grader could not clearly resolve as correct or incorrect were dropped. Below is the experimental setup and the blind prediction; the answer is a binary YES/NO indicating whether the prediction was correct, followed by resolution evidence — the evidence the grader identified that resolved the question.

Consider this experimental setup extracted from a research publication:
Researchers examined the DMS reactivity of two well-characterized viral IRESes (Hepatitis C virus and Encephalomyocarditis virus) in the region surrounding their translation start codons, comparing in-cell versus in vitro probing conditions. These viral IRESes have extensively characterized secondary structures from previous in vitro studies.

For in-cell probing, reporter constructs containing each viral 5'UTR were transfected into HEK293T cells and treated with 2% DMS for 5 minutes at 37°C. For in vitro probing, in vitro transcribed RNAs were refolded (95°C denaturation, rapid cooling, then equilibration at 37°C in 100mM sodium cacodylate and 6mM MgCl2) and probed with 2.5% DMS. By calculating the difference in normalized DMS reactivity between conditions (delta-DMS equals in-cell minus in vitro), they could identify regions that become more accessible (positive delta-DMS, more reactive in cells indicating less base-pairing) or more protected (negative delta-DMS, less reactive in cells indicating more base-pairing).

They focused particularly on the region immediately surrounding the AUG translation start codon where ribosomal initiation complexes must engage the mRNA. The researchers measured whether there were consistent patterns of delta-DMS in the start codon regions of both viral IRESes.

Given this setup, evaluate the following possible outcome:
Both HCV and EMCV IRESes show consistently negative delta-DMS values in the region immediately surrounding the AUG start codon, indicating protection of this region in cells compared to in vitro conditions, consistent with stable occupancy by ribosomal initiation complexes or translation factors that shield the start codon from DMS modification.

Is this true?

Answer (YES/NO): NO